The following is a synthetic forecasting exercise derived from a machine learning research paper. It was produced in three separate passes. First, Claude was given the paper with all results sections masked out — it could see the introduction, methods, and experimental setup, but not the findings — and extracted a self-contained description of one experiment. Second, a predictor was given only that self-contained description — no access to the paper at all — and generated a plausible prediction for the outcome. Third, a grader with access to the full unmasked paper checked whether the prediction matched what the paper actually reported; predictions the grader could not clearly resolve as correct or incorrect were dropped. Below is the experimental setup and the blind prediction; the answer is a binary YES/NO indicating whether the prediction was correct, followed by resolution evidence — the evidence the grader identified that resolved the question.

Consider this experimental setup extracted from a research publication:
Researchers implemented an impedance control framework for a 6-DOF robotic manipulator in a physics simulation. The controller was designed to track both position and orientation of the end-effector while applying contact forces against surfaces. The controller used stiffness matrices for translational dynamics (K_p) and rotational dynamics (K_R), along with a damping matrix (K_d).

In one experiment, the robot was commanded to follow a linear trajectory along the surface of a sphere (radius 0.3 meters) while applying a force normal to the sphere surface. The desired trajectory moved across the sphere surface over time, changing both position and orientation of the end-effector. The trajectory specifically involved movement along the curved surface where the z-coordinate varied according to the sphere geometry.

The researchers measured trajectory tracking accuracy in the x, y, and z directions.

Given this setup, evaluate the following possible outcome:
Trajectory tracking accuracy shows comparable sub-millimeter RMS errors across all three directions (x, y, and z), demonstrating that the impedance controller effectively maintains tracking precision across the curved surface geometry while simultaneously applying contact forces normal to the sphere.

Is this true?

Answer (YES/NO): NO